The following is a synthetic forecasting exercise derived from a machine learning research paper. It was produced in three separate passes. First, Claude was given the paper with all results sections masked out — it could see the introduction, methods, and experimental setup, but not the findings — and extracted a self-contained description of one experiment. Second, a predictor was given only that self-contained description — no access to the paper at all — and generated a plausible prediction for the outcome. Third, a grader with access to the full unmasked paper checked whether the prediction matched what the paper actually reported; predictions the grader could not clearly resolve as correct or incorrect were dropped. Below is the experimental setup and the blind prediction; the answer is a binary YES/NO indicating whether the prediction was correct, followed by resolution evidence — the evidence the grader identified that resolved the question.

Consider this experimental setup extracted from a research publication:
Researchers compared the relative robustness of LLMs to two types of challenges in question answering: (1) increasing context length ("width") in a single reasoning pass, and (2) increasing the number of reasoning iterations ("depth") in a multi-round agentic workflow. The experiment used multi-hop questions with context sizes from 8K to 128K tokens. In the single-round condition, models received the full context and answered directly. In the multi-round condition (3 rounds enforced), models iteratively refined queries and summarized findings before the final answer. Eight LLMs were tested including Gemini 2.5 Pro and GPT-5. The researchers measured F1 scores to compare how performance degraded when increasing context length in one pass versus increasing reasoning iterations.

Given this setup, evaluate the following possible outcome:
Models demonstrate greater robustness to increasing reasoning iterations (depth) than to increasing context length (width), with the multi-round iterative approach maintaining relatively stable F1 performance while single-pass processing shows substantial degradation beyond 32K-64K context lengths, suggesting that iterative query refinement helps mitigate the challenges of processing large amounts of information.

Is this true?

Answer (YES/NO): NO